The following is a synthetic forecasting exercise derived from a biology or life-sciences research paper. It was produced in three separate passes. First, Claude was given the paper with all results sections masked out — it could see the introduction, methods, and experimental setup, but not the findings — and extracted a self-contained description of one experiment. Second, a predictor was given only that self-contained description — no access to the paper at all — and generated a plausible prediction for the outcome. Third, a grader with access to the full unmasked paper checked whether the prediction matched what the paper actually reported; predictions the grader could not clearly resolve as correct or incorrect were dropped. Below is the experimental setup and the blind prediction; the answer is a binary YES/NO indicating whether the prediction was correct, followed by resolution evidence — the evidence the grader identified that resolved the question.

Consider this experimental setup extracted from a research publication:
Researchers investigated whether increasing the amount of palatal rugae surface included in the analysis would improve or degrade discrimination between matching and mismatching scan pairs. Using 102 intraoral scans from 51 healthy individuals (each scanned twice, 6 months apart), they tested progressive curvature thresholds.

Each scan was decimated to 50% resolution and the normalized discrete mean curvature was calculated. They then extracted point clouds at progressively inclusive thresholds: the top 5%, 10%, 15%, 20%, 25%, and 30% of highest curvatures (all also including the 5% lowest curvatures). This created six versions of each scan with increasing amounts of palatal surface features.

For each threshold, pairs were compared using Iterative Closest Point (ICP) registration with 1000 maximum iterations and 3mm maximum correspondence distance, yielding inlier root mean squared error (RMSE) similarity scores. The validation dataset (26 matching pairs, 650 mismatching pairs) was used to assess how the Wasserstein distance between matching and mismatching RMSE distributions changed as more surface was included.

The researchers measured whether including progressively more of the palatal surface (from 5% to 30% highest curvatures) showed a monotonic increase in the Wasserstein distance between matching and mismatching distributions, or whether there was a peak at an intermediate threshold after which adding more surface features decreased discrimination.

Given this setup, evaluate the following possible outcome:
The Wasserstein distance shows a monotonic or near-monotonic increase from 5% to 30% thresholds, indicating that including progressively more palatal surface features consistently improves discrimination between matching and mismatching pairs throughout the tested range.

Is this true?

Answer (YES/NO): NO